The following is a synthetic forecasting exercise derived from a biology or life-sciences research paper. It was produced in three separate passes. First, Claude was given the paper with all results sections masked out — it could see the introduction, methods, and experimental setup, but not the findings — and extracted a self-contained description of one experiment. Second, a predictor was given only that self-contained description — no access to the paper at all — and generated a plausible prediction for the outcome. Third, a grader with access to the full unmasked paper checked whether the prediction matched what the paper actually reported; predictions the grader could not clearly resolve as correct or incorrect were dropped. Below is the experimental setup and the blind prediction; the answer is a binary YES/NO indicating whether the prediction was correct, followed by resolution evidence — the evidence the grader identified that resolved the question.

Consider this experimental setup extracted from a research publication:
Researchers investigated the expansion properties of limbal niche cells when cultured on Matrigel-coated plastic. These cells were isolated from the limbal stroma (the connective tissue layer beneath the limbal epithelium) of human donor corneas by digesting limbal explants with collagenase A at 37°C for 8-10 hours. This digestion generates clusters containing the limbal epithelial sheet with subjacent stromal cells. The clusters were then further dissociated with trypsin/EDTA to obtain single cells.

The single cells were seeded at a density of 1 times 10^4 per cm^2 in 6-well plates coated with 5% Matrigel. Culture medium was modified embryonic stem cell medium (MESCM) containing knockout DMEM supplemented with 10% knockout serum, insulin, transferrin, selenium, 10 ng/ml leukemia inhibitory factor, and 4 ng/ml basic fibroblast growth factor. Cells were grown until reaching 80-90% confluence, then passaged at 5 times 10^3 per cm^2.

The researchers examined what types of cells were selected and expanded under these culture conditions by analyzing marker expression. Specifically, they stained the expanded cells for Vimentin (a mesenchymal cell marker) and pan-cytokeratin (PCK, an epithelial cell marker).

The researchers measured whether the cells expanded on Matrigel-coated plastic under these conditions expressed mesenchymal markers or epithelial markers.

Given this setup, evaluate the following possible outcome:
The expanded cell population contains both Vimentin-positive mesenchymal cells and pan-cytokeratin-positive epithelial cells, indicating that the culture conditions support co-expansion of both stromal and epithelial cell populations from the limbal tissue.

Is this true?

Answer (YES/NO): NO